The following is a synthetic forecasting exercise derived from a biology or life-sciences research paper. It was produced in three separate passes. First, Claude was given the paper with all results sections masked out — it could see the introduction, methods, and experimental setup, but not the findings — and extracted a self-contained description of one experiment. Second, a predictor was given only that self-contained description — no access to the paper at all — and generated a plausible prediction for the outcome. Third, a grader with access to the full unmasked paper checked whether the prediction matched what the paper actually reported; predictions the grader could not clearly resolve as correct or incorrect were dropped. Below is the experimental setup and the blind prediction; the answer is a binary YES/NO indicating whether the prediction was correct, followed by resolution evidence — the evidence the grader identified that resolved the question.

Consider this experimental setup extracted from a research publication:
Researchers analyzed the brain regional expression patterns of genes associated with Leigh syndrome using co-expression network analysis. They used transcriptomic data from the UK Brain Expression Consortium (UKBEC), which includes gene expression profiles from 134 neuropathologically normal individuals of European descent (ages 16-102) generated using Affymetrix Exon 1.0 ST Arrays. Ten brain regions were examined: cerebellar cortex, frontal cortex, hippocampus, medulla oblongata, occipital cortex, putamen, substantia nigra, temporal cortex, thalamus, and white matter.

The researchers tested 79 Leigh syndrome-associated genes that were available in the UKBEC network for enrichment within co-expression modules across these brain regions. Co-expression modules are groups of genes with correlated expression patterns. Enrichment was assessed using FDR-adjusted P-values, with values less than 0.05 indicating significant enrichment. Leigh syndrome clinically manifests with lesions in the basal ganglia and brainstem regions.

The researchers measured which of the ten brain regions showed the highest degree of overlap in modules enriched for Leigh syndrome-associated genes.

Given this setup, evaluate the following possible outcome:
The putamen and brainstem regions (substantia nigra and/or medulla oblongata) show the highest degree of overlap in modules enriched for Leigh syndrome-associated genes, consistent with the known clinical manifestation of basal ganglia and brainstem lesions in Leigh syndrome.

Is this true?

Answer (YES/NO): YES